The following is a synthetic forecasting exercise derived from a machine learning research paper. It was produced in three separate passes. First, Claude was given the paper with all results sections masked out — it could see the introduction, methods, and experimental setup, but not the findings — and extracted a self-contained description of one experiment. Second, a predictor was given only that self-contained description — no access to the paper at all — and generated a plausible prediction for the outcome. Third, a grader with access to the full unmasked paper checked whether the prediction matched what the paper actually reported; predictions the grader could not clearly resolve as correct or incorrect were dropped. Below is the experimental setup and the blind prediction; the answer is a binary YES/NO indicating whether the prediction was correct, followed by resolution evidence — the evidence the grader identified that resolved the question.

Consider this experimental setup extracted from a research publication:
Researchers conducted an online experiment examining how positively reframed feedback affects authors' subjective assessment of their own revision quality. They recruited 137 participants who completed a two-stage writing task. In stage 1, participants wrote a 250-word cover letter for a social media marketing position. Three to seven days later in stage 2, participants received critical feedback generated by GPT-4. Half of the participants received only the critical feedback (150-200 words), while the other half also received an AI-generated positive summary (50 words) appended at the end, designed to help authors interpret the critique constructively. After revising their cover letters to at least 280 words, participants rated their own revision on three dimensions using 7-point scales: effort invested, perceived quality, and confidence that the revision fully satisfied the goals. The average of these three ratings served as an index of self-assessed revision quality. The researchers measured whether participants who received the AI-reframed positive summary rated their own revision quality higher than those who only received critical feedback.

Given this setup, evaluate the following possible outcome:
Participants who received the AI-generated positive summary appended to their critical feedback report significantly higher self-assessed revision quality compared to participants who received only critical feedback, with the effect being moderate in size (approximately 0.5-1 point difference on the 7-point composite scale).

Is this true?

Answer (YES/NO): NO